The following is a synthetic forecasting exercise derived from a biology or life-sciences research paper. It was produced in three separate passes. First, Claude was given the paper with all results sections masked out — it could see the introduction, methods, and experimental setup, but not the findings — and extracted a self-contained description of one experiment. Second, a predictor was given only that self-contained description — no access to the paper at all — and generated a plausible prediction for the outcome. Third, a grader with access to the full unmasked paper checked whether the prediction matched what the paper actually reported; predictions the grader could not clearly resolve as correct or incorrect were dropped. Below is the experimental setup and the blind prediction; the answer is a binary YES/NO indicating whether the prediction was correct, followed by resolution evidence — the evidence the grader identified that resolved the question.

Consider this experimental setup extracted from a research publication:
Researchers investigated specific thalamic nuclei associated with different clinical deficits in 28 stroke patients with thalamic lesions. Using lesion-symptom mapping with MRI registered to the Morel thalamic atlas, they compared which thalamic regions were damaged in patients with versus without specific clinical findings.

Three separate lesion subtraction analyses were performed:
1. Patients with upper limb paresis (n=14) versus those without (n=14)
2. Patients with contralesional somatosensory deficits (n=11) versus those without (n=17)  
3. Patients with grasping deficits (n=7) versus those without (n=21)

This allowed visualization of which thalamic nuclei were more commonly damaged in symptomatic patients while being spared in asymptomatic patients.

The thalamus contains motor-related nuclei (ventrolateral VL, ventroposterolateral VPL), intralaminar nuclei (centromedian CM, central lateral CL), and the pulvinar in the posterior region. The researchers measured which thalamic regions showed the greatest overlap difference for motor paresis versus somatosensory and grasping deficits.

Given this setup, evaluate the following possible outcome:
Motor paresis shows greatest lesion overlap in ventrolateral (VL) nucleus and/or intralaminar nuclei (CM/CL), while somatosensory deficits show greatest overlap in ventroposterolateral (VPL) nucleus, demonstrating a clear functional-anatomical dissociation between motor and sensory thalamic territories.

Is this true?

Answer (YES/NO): NO